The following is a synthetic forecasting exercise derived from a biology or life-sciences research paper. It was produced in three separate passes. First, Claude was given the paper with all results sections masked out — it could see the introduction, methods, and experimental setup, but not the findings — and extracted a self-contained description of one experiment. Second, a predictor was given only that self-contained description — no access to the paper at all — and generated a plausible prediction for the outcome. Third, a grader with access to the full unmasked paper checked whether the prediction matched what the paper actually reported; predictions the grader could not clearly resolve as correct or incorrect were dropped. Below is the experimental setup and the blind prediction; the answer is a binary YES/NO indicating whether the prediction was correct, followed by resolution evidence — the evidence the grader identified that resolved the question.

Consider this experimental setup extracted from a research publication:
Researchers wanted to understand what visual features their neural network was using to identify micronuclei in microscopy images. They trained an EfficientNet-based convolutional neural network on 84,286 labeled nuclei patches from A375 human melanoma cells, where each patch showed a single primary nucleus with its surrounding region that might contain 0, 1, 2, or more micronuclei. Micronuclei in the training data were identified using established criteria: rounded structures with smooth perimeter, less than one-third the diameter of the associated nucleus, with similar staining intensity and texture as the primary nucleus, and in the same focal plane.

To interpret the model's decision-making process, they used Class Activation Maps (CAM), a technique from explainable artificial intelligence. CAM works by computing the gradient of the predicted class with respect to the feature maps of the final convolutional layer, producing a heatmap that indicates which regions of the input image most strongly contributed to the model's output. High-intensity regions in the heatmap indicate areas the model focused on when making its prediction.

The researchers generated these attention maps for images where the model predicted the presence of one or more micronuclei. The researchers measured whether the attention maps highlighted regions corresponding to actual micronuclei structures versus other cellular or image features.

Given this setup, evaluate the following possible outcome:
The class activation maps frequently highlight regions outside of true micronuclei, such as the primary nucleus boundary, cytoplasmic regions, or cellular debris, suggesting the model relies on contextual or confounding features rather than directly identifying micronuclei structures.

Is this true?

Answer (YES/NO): NO